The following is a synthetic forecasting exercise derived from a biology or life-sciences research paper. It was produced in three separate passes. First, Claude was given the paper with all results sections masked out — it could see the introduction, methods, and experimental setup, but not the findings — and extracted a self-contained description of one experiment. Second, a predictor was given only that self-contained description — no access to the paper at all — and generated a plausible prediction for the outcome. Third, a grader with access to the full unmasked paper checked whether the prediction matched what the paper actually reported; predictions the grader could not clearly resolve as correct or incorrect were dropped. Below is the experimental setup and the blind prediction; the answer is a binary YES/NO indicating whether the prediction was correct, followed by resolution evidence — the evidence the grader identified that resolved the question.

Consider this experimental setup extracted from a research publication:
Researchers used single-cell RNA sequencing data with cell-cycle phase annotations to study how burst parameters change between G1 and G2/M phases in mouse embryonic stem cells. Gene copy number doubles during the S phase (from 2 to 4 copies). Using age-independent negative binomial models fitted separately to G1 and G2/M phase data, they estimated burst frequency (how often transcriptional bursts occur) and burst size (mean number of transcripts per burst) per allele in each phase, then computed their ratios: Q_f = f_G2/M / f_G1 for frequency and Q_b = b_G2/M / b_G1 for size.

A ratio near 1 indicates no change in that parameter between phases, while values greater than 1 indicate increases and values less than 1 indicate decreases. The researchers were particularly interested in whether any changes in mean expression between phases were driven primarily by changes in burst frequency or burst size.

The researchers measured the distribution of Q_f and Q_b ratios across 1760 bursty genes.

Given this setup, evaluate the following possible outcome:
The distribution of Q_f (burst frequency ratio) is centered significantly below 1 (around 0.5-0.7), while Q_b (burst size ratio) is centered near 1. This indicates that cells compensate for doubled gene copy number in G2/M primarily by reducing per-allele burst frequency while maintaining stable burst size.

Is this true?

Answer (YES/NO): NO